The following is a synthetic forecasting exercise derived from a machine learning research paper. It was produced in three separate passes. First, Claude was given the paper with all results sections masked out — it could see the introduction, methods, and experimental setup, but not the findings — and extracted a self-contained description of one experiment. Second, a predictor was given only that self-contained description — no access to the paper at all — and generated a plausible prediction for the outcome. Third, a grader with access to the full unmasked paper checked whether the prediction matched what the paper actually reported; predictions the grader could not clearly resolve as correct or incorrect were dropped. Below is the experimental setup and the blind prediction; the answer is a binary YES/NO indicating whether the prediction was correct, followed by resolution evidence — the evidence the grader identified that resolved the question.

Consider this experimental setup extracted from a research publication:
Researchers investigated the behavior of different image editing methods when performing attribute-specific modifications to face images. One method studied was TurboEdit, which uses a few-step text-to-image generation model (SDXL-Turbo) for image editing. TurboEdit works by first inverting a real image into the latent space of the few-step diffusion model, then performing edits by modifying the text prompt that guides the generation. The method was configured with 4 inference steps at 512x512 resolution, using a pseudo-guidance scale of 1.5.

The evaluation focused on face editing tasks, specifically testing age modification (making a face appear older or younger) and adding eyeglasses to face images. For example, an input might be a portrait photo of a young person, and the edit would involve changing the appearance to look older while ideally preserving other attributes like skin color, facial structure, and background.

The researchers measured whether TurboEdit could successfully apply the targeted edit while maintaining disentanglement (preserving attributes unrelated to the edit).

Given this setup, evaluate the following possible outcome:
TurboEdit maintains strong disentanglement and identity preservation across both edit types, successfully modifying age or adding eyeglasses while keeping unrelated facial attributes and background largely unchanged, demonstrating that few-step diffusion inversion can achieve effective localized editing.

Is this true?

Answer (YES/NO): NO